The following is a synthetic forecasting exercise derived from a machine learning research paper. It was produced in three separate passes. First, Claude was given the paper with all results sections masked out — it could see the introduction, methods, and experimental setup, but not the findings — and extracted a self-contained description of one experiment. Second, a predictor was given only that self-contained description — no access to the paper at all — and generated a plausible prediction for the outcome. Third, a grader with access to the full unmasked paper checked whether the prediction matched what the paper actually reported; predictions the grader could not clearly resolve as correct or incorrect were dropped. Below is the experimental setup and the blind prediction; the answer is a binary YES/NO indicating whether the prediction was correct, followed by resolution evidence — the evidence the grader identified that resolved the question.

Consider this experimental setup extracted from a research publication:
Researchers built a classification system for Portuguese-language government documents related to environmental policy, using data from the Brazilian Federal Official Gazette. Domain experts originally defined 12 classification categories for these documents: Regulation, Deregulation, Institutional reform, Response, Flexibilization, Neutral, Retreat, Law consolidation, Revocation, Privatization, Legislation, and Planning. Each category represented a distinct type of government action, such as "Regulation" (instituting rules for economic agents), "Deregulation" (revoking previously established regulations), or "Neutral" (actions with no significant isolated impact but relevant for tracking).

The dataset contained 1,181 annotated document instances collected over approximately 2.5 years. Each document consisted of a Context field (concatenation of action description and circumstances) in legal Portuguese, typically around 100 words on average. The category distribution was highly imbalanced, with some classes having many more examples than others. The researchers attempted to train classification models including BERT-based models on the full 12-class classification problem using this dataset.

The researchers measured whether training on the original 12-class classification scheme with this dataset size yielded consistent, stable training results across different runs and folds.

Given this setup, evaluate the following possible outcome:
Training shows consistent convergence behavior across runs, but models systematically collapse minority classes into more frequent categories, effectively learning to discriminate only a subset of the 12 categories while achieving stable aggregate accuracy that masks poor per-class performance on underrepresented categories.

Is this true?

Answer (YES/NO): NO